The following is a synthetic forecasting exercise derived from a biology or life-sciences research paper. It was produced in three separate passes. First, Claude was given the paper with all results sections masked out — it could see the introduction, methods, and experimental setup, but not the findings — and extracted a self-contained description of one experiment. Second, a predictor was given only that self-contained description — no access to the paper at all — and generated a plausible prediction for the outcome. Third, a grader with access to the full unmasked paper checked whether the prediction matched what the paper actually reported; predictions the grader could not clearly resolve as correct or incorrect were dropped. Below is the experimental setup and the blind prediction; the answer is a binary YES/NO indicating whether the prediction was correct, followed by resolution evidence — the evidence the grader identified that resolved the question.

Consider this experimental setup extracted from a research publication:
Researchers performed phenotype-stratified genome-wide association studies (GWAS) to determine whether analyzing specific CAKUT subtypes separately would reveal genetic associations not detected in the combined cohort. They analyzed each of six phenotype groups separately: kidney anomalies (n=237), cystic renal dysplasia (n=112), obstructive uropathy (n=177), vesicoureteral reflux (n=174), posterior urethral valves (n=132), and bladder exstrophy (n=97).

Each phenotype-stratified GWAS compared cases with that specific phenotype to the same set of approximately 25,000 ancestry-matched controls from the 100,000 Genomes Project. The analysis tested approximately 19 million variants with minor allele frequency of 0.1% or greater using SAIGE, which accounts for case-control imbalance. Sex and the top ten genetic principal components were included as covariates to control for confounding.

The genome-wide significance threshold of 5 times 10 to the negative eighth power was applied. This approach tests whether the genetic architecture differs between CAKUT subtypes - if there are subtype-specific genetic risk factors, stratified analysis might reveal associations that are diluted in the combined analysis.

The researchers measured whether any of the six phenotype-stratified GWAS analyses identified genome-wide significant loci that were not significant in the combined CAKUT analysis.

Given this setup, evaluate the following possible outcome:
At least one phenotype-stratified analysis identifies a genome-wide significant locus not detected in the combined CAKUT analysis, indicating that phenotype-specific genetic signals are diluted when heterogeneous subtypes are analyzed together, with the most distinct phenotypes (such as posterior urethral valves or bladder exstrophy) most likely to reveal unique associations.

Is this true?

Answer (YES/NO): YES